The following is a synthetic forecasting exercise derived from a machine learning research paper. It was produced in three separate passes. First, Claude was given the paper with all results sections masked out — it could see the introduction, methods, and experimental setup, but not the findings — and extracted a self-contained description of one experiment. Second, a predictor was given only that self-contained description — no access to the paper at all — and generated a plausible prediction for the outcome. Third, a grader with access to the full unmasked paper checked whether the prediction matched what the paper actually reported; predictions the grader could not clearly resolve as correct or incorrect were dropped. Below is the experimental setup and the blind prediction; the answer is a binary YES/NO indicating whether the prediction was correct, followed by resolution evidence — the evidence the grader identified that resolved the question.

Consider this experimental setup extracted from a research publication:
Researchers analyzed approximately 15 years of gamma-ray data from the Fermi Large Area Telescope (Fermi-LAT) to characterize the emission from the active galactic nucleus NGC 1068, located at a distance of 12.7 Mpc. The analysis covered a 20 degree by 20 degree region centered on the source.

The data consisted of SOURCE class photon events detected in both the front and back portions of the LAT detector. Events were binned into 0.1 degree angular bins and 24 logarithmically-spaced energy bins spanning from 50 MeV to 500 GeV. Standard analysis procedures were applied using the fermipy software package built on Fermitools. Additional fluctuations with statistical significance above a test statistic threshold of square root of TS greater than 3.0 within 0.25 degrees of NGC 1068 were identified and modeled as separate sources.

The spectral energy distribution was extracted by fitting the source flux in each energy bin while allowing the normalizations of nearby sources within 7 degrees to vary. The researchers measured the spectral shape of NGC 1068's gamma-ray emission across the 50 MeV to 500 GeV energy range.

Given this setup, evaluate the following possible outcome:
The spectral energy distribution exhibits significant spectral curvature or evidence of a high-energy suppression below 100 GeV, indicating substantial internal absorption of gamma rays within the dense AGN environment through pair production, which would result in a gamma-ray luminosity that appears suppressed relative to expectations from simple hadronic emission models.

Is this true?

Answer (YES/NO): NO